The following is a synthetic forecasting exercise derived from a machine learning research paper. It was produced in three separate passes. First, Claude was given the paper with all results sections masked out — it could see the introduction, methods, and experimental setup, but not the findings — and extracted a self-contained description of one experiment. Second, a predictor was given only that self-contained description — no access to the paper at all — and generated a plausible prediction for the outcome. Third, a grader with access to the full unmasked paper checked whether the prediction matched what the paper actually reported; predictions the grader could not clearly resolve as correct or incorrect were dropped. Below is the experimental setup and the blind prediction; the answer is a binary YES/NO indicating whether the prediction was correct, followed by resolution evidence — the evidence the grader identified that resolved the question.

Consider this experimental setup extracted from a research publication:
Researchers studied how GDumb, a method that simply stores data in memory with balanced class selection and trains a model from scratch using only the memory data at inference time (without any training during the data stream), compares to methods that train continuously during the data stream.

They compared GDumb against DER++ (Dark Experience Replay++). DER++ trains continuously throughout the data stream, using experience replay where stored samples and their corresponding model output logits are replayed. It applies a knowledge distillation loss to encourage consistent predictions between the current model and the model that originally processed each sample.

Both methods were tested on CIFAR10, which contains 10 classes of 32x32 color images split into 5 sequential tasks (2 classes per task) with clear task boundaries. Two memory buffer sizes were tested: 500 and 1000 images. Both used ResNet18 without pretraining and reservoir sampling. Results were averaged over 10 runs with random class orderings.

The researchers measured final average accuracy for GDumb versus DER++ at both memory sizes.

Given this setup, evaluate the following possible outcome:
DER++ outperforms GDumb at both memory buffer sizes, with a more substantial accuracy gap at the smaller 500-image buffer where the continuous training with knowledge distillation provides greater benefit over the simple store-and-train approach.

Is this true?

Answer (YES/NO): YES